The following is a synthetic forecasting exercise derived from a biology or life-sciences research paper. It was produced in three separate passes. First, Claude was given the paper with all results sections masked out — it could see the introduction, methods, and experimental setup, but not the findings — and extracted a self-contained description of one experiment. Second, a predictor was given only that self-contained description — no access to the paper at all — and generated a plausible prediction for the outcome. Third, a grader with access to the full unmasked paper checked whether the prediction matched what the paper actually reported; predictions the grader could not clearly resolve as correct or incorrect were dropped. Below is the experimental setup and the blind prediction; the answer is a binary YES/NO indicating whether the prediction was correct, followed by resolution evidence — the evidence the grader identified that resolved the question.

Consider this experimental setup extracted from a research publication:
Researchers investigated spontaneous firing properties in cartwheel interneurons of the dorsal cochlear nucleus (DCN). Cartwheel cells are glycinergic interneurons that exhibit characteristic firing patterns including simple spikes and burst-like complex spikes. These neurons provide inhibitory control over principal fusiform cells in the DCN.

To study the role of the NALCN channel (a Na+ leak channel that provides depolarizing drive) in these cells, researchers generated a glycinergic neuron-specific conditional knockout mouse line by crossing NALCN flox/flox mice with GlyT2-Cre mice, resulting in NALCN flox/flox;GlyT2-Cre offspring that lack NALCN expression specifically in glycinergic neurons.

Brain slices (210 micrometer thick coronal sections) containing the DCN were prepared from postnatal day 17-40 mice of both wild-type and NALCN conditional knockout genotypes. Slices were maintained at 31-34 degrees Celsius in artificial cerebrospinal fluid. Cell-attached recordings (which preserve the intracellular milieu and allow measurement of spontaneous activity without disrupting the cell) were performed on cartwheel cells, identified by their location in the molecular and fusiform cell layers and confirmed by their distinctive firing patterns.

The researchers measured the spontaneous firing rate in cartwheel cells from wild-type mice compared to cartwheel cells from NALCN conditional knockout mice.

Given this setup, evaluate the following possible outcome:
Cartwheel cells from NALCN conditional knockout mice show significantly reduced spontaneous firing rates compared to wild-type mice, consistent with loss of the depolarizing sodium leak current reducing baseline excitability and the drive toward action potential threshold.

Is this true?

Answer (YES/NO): YES